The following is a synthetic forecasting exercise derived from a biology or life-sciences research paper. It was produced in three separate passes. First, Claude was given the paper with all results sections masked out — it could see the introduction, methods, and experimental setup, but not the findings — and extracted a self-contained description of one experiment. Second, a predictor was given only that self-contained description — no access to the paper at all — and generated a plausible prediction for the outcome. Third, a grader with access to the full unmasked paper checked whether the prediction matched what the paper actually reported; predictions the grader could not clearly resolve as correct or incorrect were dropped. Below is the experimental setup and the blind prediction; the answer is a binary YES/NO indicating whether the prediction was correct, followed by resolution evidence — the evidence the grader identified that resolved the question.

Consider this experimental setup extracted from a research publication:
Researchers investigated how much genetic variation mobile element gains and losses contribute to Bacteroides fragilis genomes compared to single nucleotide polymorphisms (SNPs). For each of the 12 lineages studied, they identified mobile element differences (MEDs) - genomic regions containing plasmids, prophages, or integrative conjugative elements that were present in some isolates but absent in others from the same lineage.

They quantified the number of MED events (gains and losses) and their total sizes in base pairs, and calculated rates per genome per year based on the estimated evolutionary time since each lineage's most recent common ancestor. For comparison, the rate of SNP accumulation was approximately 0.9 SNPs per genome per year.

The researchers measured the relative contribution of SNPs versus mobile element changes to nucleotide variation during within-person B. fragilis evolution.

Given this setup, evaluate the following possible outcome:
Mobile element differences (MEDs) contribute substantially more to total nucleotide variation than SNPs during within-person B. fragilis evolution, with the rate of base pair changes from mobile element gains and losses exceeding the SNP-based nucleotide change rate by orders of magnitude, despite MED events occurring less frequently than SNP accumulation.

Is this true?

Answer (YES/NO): YES